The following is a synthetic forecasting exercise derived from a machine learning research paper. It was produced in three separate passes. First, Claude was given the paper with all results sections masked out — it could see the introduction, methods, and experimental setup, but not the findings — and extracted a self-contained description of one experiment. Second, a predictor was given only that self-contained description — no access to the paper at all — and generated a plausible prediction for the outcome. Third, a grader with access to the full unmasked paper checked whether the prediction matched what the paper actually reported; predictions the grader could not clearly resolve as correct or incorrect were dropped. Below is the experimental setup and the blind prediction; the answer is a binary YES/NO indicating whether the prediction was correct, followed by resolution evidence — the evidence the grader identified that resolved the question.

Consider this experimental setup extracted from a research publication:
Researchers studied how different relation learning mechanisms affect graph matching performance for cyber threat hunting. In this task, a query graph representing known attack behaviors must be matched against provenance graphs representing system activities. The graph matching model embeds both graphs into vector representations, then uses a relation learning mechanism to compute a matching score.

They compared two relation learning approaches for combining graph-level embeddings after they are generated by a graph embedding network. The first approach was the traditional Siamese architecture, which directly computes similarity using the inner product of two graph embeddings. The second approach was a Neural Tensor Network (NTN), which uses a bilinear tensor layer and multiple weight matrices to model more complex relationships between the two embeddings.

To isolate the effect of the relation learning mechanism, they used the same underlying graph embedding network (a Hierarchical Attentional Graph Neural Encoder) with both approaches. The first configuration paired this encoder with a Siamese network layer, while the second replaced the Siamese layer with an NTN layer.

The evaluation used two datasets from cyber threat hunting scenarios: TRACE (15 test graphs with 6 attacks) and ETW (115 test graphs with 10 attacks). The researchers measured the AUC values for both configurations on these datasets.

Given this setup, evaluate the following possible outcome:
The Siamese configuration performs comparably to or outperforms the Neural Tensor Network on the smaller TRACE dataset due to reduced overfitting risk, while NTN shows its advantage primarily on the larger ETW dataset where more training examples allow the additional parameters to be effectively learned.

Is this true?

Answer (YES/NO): NO